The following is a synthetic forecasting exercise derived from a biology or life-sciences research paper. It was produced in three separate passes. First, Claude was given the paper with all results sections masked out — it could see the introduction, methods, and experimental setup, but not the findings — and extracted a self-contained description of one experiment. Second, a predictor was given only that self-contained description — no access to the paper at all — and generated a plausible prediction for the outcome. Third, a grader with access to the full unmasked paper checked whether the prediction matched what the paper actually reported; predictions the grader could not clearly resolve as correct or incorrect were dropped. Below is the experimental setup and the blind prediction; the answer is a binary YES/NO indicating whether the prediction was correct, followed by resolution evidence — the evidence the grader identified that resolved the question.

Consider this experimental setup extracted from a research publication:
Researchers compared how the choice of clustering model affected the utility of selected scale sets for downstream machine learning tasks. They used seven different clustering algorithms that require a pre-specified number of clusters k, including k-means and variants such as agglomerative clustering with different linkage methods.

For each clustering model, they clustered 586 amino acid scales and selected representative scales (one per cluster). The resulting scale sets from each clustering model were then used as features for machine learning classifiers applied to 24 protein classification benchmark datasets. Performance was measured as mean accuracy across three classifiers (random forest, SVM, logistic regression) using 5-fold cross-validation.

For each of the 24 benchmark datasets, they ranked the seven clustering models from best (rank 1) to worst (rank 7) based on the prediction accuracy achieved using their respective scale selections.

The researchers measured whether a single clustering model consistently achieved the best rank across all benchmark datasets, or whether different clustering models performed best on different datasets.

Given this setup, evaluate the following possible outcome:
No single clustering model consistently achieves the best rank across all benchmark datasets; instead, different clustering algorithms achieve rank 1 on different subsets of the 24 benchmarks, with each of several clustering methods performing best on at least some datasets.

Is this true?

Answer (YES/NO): YES